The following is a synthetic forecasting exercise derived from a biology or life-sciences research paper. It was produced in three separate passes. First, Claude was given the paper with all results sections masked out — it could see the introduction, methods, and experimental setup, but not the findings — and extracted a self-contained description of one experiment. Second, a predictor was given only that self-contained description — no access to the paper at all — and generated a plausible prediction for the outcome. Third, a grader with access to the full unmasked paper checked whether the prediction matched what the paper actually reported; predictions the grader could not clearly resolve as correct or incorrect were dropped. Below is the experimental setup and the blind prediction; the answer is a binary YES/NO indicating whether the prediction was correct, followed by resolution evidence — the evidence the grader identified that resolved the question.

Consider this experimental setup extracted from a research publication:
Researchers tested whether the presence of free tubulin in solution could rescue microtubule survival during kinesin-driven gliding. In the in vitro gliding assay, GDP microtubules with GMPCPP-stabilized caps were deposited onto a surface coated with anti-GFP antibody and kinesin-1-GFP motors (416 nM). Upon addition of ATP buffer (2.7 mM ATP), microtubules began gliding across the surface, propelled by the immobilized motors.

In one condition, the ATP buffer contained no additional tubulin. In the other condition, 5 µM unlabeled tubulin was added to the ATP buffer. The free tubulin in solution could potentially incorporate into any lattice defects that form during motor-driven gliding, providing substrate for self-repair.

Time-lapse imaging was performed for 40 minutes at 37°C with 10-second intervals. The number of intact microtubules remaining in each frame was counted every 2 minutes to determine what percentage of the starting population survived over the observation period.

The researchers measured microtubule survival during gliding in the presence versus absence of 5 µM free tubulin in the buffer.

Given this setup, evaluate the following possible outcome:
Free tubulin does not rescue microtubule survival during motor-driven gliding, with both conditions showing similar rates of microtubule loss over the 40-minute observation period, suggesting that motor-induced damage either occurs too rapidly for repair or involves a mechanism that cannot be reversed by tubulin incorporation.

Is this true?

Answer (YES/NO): NO